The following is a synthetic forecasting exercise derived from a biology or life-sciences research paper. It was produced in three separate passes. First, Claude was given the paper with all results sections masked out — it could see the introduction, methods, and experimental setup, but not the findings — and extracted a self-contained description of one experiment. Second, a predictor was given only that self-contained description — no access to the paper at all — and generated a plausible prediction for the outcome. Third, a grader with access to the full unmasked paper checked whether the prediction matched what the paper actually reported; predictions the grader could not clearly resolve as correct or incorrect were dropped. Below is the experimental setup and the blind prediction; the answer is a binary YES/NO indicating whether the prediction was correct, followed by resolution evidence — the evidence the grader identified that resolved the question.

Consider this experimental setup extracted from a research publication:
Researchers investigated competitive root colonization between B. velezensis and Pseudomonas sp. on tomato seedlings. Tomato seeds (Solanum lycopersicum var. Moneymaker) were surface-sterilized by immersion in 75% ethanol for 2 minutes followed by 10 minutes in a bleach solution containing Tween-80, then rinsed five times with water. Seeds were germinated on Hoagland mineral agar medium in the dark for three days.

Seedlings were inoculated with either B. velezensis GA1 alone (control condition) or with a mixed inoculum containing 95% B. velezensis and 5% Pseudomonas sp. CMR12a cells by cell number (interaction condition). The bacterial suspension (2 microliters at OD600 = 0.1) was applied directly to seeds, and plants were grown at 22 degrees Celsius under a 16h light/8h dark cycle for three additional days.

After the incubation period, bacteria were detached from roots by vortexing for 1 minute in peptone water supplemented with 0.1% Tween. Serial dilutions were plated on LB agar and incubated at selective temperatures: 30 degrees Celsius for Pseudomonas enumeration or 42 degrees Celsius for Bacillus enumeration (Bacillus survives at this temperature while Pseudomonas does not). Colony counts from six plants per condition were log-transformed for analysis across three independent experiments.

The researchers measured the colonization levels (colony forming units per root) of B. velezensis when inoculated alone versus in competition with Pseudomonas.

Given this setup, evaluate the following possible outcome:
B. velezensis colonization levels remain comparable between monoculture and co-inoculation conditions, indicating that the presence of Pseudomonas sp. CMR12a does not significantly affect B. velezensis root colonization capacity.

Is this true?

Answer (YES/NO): NO